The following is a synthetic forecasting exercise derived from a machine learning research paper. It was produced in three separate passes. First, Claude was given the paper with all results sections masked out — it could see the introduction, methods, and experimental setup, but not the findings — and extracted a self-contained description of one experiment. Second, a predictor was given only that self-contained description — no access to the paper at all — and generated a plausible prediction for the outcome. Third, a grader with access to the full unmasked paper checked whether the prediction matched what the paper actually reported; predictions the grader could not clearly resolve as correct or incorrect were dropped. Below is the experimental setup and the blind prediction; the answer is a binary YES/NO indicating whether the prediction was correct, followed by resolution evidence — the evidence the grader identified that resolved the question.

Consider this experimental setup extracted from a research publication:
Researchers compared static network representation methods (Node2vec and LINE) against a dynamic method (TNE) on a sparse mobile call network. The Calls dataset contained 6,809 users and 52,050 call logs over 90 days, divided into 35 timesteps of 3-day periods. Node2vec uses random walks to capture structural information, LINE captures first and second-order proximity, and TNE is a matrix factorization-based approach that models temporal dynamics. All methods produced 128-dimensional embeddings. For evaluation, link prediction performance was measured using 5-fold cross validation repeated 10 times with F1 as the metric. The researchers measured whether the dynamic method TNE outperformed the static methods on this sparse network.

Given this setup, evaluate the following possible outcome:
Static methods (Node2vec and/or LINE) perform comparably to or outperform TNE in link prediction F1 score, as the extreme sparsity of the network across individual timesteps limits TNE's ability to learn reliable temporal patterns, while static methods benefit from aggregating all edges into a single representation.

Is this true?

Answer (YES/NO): YES